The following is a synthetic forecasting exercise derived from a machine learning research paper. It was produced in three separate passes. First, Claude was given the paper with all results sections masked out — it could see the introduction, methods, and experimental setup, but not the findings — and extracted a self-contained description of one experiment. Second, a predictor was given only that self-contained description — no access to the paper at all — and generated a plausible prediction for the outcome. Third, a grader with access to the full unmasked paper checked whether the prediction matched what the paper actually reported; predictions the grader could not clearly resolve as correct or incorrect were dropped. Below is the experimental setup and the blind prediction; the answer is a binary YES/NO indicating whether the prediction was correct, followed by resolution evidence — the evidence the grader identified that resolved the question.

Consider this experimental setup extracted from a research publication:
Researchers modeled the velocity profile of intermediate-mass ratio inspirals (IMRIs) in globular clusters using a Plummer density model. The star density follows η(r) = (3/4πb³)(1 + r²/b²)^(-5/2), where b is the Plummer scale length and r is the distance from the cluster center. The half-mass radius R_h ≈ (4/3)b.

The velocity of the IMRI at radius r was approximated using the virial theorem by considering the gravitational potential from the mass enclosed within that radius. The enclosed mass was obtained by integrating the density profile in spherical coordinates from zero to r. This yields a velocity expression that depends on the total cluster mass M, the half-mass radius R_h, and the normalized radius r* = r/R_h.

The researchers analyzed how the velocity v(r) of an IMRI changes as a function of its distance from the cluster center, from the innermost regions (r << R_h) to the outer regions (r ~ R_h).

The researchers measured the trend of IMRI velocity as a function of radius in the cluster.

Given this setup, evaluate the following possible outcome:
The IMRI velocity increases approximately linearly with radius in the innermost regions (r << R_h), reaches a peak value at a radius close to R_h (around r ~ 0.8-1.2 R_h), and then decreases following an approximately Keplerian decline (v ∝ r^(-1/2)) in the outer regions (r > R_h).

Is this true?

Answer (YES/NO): YES